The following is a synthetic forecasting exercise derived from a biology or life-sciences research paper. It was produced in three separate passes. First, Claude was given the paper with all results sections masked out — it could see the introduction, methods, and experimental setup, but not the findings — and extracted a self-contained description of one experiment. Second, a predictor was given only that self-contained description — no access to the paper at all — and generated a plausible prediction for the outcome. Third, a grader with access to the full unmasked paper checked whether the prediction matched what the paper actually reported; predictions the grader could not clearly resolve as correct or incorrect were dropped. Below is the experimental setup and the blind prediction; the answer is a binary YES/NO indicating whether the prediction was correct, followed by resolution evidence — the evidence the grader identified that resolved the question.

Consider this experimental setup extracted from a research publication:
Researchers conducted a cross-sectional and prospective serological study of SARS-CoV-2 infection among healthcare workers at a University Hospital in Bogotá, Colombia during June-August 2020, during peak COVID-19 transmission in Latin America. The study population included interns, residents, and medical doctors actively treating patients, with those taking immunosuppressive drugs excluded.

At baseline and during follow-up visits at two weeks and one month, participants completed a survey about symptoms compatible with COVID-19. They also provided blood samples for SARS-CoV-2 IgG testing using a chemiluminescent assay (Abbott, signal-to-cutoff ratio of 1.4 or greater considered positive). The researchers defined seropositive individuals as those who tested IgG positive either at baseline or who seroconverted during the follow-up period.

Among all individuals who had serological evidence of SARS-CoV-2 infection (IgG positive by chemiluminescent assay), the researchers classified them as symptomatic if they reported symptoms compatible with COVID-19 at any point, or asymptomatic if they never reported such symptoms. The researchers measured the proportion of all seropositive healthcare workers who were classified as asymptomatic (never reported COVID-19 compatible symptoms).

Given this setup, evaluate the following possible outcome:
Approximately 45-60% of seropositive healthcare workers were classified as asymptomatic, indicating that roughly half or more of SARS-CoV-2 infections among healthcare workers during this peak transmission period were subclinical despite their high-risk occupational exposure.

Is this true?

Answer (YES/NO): NO